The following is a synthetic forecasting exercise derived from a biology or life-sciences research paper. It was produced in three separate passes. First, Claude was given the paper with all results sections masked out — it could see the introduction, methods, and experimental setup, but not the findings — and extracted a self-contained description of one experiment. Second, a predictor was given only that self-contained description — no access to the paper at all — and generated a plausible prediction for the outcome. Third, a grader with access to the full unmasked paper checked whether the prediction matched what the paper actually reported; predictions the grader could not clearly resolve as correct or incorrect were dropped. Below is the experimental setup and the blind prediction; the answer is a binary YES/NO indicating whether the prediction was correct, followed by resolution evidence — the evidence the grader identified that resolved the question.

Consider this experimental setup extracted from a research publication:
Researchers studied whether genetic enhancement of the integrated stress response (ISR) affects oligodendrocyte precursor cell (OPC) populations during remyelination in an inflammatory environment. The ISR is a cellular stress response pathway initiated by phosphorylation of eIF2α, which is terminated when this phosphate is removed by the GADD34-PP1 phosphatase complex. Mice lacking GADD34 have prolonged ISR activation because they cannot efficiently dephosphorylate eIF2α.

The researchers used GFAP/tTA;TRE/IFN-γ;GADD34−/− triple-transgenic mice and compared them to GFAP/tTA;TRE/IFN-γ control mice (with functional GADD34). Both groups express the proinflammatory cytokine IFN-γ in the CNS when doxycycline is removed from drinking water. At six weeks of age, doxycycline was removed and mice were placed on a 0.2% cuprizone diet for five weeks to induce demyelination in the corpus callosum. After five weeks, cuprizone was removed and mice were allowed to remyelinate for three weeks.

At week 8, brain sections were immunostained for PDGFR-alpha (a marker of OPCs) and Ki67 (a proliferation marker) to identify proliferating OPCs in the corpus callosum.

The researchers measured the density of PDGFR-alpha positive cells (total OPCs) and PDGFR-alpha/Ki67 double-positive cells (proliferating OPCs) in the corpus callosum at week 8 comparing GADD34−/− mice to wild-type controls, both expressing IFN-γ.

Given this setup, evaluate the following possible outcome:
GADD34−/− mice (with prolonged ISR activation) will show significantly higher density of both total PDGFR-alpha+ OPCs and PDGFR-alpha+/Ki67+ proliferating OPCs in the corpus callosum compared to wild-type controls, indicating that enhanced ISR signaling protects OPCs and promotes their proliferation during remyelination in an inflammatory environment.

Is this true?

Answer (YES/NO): NO